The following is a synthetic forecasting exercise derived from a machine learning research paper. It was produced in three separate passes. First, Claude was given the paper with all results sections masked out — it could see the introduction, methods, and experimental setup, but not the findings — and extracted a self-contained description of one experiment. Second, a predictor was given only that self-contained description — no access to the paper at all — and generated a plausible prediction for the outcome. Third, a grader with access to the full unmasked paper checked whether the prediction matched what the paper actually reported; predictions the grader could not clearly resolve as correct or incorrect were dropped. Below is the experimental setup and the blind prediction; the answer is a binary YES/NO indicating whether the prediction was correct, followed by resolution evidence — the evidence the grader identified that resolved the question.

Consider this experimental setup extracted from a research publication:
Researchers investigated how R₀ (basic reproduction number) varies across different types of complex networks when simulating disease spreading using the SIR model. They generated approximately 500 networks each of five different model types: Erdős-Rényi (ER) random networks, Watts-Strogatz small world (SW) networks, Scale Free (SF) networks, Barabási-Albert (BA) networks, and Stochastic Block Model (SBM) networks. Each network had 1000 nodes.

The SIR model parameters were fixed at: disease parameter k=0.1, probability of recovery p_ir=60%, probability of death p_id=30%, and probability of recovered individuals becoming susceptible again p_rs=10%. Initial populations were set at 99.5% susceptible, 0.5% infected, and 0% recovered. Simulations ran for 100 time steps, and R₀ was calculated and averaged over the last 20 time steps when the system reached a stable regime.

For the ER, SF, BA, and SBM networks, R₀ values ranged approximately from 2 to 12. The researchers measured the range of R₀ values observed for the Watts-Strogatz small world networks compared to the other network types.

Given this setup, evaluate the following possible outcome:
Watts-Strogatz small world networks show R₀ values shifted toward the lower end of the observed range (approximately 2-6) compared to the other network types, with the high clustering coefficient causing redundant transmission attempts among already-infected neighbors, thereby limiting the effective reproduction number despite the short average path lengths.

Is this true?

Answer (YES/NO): YES